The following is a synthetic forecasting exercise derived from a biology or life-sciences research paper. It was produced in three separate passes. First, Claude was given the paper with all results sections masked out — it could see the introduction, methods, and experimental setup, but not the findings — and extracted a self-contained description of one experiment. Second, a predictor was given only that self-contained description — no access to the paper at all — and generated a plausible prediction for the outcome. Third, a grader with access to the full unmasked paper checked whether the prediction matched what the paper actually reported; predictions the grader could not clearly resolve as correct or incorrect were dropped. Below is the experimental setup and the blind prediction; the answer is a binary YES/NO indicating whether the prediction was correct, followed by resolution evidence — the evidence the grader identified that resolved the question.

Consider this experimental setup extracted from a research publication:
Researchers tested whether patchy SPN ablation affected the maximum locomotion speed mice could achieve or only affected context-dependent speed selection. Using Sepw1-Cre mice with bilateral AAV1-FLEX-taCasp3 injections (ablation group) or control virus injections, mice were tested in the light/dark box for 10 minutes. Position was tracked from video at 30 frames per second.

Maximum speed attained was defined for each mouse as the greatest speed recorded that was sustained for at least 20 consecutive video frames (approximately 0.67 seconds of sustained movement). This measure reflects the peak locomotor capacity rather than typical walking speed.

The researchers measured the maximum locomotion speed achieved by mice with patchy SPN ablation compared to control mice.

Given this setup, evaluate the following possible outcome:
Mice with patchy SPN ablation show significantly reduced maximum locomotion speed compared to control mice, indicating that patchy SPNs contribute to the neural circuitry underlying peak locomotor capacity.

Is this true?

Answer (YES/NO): NO